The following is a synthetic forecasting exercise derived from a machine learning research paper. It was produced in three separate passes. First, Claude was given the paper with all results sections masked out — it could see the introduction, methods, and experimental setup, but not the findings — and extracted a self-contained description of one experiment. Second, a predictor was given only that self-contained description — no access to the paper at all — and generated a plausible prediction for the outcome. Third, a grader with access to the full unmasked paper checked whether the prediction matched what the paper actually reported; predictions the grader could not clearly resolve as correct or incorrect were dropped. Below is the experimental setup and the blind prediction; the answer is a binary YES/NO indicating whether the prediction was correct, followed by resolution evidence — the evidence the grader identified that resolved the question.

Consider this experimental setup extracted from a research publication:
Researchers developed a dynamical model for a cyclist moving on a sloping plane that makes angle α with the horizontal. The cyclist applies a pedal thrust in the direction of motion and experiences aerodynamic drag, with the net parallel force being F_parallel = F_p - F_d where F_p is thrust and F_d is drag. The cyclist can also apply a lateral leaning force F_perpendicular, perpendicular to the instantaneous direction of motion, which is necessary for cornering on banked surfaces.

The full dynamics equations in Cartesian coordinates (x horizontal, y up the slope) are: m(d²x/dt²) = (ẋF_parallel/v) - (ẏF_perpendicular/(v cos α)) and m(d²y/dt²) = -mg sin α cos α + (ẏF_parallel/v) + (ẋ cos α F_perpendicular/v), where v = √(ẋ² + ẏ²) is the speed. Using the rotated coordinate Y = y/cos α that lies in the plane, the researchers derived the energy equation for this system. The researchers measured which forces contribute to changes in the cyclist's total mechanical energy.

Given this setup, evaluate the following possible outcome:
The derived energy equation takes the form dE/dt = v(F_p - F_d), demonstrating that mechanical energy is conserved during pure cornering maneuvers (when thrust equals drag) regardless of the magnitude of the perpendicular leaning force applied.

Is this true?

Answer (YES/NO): YES